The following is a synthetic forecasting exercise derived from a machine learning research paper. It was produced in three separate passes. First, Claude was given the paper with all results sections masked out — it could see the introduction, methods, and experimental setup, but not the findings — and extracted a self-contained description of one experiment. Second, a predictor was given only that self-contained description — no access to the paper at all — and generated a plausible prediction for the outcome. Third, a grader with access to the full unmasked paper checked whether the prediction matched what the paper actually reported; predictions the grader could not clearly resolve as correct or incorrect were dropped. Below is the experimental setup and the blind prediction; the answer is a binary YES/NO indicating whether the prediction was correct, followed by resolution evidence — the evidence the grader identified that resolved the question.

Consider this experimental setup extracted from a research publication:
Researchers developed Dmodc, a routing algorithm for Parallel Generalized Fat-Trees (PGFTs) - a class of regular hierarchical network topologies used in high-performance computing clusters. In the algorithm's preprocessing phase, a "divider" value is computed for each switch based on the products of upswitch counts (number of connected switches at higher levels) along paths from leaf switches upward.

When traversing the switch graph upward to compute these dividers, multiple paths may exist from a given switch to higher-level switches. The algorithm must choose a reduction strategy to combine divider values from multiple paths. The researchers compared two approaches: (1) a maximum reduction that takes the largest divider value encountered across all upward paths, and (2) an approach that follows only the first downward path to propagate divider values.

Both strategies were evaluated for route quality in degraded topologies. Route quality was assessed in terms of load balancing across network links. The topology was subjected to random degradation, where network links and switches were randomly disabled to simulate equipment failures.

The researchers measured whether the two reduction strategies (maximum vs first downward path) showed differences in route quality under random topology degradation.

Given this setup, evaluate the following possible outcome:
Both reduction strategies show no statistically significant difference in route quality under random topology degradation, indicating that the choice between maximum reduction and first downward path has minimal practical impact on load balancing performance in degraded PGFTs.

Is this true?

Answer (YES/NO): YES